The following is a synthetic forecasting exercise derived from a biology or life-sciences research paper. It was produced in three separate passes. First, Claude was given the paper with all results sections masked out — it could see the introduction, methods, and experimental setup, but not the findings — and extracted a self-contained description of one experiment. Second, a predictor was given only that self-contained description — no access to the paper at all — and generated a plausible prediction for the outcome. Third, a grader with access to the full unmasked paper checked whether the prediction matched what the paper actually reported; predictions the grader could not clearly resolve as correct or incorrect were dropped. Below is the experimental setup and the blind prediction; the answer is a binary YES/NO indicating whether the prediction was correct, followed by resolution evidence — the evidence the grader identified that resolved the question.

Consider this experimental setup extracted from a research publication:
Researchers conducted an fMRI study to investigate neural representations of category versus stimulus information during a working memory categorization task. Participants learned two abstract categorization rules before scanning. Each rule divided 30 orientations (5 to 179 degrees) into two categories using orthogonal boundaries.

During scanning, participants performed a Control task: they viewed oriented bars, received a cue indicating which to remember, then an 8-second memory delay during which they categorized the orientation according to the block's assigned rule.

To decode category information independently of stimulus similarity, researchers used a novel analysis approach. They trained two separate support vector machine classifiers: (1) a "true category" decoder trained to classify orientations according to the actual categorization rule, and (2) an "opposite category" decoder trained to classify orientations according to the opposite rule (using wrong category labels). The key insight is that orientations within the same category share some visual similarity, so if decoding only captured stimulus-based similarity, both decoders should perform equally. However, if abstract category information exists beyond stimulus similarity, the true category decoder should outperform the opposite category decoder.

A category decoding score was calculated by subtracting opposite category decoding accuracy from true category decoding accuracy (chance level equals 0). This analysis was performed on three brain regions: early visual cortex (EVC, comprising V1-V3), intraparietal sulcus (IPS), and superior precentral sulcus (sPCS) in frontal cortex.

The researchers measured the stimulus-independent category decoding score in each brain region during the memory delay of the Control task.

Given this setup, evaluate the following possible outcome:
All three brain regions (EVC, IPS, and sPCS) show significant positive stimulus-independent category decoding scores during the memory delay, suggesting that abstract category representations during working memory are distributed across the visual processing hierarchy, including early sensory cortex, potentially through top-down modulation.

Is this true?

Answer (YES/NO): NO